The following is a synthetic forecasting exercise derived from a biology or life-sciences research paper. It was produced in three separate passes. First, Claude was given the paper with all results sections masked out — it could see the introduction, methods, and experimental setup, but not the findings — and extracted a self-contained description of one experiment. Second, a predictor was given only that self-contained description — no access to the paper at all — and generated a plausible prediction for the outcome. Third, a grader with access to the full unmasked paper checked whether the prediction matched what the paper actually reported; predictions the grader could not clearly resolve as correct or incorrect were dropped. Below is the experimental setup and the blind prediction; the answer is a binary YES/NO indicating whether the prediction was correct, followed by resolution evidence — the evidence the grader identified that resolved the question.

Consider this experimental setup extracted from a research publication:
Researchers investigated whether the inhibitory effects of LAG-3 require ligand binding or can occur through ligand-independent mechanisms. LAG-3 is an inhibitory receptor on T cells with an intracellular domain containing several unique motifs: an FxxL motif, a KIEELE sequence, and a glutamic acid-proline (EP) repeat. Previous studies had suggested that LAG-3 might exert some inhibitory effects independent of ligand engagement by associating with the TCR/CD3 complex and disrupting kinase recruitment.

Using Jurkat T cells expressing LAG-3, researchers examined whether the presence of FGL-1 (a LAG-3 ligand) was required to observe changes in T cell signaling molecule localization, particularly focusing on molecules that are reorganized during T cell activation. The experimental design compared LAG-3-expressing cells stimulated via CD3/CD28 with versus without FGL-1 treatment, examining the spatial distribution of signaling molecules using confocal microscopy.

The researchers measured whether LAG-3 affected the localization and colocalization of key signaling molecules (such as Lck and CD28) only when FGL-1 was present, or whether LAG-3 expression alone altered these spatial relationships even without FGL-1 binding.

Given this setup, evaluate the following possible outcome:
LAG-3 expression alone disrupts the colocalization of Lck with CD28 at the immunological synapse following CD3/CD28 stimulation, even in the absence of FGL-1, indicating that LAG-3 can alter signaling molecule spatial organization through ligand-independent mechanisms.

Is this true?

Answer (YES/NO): YES